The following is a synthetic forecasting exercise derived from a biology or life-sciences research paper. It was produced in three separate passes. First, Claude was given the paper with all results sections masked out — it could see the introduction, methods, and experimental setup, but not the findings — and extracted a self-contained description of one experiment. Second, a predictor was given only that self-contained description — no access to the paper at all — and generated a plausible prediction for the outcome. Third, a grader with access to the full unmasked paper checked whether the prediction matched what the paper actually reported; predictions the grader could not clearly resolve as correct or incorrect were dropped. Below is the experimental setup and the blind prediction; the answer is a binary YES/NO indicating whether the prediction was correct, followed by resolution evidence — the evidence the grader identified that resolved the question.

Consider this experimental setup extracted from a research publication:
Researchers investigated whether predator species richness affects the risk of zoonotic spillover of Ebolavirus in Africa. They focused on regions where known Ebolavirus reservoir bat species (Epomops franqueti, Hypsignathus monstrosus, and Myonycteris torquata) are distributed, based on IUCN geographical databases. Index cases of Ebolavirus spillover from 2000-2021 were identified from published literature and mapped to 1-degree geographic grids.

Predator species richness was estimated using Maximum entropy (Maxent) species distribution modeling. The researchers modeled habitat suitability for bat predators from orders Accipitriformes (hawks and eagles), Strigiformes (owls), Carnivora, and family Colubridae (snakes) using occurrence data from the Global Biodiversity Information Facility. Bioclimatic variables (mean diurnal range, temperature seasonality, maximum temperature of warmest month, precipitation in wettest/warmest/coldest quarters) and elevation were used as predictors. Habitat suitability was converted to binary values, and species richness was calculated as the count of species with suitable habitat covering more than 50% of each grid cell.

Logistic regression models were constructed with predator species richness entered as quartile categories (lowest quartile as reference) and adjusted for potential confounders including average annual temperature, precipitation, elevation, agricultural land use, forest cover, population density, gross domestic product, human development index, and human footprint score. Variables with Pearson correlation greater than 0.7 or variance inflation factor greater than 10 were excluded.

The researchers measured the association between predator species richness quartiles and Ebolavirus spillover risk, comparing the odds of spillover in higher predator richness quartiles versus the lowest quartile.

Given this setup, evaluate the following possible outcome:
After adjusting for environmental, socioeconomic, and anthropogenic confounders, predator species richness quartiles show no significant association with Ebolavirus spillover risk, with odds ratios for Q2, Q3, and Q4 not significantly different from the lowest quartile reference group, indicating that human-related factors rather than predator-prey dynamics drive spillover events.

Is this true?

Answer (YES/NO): NO